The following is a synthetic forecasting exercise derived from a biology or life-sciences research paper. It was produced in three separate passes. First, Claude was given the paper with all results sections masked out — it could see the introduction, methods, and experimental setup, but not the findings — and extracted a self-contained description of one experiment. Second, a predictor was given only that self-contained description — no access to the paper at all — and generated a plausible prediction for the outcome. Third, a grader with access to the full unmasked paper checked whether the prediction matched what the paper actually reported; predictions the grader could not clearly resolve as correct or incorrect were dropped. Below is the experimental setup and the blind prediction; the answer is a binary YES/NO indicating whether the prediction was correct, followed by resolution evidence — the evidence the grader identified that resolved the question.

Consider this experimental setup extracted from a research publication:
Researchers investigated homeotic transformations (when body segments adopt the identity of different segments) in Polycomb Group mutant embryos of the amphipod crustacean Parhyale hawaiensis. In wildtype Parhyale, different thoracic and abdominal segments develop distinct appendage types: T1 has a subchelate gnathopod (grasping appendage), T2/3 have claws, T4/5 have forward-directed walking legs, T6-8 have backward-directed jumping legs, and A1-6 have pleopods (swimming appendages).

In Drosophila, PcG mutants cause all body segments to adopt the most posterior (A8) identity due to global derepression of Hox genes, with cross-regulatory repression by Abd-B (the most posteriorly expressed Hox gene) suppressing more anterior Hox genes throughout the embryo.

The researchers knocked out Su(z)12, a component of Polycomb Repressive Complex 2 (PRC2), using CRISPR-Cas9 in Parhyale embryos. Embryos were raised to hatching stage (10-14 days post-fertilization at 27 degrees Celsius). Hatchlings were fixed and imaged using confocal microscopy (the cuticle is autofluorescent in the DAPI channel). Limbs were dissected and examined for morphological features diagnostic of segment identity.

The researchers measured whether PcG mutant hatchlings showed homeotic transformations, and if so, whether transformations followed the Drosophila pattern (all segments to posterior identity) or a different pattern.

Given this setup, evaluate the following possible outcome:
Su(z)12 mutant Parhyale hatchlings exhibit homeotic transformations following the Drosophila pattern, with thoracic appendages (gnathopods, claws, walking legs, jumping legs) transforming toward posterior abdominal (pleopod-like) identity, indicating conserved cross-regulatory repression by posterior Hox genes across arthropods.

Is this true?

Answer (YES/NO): NO